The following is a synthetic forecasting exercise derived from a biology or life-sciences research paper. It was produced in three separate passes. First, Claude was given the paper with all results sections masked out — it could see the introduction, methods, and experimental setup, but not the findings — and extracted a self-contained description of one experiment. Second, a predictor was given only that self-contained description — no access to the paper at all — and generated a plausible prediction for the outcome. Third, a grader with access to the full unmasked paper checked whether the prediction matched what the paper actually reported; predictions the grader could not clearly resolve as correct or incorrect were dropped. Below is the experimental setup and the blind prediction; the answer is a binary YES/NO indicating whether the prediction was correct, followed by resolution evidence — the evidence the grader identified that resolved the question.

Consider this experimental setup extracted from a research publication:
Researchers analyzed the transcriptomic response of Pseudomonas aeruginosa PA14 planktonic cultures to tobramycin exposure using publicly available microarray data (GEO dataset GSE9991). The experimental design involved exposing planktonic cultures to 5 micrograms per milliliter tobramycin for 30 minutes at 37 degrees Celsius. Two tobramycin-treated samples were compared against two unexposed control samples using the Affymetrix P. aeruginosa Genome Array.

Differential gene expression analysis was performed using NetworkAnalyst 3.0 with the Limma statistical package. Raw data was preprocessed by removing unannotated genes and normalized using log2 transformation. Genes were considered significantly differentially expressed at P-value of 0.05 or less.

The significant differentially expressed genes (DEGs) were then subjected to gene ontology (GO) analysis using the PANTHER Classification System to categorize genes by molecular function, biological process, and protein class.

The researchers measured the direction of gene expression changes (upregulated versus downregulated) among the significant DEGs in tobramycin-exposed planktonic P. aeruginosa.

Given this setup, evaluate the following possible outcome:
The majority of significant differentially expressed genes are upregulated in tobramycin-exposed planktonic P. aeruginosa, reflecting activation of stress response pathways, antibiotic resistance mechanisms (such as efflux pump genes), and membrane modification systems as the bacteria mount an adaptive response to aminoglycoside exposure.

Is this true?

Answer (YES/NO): NO